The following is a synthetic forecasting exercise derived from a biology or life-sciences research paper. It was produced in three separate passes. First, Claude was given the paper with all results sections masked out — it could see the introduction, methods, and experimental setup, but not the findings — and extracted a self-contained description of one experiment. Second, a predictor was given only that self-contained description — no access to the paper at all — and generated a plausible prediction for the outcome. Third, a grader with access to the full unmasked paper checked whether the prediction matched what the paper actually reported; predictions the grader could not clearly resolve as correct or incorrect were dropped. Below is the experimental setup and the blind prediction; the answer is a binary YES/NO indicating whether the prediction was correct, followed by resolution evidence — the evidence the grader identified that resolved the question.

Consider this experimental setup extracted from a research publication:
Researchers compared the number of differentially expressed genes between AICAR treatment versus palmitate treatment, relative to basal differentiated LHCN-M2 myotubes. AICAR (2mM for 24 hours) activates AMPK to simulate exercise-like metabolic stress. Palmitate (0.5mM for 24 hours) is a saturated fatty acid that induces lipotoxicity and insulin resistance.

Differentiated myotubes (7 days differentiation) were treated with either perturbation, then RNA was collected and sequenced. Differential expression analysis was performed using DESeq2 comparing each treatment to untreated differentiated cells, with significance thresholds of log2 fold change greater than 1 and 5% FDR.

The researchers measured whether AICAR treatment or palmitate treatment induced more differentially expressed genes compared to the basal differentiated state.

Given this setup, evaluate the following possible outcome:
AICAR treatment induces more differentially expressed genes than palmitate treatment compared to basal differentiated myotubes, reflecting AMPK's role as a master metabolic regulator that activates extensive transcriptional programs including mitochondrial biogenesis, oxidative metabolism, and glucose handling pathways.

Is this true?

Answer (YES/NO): YES